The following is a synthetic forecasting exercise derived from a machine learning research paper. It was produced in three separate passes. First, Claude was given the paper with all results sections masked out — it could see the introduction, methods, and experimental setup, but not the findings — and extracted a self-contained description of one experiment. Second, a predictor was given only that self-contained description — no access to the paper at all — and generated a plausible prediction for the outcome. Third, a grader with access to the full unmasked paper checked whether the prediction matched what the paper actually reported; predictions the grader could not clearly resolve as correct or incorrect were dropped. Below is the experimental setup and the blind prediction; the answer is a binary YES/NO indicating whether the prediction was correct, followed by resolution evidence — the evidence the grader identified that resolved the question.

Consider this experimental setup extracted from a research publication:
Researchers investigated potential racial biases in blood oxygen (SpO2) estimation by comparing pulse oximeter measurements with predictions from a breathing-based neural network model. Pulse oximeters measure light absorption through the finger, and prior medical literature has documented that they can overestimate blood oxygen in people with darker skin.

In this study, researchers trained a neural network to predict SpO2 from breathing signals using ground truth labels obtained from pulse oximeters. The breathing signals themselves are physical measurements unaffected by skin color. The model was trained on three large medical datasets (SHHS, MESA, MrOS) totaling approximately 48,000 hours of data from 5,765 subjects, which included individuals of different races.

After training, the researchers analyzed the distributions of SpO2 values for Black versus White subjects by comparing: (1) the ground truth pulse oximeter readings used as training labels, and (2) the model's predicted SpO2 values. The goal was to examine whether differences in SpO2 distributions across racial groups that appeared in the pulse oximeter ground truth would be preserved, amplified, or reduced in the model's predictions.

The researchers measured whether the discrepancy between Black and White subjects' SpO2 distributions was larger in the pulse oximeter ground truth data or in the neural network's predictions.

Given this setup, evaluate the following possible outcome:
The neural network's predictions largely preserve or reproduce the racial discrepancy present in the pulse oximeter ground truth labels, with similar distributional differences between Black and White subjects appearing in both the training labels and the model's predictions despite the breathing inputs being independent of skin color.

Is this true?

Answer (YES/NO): NO